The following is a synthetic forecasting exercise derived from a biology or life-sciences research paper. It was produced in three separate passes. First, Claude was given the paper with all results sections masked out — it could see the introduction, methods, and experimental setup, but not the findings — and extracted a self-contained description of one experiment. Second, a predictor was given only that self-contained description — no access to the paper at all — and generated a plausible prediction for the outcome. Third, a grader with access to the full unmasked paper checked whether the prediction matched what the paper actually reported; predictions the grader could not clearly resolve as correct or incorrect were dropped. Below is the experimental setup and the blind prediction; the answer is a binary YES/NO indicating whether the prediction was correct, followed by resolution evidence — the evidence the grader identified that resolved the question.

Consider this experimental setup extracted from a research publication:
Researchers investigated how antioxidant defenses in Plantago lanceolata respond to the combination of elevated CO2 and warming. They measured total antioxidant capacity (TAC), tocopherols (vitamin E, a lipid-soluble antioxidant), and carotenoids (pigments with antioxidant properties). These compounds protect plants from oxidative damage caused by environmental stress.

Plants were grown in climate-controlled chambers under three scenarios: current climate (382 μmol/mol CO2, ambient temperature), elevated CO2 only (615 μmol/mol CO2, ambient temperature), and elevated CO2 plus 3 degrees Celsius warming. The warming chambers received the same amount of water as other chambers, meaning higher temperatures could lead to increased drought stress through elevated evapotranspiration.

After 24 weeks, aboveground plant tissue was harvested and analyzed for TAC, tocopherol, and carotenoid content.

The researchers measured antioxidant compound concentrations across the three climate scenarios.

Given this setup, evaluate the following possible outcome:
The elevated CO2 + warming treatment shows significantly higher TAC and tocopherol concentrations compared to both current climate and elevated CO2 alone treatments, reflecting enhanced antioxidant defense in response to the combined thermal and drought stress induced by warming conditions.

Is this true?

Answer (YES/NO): NO